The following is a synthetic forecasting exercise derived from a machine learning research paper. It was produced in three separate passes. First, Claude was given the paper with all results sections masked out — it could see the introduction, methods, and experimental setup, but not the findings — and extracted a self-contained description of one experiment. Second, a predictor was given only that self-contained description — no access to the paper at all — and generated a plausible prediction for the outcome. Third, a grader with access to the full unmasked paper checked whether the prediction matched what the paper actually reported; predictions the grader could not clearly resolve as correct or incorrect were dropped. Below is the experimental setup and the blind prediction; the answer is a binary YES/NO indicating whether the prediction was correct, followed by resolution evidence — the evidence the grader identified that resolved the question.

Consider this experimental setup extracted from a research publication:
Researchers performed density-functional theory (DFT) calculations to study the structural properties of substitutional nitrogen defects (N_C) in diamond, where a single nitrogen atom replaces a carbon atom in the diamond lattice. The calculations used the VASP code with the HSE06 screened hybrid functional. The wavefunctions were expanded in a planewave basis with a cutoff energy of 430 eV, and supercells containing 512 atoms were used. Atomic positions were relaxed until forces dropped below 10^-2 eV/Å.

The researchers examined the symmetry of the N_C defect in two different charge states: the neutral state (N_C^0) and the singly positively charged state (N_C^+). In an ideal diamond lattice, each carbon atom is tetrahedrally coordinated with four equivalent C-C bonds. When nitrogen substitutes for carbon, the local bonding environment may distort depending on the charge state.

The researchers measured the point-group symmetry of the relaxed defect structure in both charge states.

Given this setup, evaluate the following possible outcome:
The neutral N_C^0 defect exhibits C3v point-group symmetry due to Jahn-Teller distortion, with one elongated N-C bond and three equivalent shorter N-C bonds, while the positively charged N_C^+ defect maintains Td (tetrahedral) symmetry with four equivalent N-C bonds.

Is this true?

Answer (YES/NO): YES